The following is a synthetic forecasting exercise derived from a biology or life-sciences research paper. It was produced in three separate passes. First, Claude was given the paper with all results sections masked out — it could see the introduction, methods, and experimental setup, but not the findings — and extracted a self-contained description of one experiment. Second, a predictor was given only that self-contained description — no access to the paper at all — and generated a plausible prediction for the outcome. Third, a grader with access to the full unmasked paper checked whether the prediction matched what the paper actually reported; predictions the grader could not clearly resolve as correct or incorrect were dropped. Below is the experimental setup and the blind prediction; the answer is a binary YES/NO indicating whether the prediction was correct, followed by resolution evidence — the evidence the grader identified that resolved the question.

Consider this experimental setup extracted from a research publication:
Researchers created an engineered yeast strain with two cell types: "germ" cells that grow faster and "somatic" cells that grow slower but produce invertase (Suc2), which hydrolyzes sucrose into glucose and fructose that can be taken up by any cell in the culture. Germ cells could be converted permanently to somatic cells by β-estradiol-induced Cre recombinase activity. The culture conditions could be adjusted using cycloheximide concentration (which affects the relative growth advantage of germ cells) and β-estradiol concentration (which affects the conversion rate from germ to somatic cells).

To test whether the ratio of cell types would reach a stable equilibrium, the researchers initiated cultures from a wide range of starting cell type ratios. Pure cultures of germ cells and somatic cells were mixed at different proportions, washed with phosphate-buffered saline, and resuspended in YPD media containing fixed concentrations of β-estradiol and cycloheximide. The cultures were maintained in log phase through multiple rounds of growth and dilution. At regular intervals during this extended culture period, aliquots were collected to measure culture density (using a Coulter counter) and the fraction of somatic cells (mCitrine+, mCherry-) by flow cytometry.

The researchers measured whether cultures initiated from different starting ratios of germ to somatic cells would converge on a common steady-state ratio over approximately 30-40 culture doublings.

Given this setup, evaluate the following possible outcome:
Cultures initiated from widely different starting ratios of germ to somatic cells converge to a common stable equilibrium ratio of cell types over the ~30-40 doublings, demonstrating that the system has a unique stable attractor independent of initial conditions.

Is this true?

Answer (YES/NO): YES